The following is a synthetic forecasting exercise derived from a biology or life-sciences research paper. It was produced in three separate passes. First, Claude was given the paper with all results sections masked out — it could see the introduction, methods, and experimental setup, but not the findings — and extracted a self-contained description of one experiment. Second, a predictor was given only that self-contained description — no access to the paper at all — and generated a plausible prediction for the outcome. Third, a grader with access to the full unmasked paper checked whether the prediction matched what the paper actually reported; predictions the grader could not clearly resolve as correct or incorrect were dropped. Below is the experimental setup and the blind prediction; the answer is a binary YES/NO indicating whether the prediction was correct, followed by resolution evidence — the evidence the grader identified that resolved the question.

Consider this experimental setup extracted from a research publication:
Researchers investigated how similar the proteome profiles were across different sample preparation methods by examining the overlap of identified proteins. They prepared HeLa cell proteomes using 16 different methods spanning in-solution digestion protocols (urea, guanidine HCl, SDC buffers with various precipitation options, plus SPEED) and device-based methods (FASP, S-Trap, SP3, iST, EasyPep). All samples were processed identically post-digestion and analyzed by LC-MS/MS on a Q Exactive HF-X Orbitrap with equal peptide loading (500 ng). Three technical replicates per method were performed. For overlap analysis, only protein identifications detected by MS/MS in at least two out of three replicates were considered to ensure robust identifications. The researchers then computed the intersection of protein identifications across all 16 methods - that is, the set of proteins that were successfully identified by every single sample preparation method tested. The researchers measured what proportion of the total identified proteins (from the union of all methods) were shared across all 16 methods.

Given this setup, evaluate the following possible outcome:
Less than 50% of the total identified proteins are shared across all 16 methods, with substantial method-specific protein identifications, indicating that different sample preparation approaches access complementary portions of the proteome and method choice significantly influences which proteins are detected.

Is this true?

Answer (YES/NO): NO